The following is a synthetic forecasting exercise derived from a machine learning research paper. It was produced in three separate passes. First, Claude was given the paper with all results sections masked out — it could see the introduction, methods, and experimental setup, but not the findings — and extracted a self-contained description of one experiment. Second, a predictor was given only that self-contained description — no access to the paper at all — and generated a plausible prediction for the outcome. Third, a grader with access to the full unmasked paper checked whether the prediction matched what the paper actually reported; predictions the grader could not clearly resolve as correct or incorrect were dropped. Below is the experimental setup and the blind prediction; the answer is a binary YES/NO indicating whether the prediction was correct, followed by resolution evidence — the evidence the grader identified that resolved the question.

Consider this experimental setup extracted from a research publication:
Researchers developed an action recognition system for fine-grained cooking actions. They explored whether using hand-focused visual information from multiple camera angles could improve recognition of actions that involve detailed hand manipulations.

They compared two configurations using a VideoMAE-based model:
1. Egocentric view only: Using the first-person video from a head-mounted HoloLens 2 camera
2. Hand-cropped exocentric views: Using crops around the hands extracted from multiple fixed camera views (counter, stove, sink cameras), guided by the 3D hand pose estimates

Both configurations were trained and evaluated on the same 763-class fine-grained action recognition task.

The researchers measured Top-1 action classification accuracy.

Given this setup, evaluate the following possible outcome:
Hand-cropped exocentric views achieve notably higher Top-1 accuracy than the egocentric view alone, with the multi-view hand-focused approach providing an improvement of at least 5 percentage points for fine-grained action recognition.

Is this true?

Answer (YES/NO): NO